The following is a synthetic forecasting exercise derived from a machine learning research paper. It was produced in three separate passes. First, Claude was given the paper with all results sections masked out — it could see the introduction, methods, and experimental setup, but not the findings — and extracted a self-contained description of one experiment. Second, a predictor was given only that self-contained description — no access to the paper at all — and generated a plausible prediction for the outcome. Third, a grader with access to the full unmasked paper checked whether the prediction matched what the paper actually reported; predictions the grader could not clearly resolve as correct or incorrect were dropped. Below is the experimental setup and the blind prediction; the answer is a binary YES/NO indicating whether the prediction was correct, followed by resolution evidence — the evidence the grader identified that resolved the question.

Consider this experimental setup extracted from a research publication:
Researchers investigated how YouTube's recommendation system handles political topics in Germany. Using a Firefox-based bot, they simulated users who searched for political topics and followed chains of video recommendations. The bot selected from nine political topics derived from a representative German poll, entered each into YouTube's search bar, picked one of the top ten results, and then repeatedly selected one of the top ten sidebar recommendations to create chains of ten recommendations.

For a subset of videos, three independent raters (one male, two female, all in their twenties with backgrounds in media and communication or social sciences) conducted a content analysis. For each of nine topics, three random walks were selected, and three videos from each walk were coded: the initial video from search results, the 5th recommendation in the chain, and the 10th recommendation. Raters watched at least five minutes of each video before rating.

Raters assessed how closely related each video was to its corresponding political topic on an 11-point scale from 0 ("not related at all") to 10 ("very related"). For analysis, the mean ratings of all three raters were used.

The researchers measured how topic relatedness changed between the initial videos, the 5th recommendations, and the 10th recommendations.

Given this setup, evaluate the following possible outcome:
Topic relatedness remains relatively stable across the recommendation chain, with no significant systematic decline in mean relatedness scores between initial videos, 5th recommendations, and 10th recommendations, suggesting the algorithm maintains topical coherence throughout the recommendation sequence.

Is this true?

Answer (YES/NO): NO